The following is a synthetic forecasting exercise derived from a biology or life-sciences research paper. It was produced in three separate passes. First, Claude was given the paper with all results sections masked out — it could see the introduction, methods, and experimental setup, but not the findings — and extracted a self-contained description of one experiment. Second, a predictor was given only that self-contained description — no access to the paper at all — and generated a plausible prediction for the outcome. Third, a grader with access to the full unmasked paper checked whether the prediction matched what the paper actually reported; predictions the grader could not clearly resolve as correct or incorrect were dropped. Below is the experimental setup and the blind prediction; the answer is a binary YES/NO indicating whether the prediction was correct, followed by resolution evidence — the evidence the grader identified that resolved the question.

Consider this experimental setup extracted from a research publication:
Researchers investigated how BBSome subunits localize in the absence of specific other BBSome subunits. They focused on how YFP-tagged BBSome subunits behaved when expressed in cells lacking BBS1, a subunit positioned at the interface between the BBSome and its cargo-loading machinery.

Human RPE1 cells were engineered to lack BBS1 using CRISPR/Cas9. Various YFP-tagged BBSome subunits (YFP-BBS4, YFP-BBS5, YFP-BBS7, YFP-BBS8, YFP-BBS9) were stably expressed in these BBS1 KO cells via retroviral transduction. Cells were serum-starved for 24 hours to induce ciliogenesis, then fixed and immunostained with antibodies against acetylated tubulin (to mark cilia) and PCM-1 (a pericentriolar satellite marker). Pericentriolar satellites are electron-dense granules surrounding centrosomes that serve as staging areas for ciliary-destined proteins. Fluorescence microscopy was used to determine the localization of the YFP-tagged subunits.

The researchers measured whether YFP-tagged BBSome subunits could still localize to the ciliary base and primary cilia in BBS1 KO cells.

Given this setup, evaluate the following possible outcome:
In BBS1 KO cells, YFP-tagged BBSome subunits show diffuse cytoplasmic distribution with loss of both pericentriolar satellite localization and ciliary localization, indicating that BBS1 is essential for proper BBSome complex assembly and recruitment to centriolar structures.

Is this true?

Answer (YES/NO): NO